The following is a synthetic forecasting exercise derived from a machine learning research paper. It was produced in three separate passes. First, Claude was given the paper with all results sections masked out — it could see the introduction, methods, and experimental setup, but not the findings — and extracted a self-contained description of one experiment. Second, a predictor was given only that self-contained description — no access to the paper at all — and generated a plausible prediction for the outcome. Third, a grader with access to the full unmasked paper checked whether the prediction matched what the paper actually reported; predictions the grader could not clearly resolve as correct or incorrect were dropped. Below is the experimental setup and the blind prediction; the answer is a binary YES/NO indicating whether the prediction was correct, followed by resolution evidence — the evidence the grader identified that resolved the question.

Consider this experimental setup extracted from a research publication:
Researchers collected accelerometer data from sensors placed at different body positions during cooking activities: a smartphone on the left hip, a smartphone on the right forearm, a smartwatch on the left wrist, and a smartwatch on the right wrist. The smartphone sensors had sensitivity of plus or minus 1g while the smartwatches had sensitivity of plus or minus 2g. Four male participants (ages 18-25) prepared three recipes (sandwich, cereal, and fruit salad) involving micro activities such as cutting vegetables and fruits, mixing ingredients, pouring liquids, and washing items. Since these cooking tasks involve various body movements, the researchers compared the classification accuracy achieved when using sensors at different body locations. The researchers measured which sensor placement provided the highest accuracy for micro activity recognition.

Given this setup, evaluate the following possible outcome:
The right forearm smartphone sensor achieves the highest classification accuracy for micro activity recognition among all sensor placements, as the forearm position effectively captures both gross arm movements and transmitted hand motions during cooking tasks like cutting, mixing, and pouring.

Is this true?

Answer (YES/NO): NO